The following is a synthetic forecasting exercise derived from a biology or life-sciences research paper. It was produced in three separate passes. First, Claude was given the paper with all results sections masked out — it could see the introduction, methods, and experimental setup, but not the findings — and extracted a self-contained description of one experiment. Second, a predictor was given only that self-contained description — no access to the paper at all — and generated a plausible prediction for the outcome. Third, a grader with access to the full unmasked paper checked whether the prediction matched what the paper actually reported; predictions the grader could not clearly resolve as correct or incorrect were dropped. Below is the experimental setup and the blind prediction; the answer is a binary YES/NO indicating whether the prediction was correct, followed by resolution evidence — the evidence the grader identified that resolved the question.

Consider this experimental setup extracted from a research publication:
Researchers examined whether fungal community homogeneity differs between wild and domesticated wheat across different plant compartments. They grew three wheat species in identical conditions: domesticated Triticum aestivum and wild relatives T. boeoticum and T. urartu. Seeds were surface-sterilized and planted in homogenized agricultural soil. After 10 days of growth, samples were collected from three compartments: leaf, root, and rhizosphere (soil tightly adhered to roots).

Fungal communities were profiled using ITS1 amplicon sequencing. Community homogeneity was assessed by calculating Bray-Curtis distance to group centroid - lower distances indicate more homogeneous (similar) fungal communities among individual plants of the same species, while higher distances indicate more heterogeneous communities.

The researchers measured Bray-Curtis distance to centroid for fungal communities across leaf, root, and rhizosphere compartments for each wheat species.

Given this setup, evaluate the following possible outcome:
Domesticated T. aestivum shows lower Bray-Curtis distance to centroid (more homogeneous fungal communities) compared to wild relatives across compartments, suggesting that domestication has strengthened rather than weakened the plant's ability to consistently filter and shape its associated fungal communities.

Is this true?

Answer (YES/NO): NO